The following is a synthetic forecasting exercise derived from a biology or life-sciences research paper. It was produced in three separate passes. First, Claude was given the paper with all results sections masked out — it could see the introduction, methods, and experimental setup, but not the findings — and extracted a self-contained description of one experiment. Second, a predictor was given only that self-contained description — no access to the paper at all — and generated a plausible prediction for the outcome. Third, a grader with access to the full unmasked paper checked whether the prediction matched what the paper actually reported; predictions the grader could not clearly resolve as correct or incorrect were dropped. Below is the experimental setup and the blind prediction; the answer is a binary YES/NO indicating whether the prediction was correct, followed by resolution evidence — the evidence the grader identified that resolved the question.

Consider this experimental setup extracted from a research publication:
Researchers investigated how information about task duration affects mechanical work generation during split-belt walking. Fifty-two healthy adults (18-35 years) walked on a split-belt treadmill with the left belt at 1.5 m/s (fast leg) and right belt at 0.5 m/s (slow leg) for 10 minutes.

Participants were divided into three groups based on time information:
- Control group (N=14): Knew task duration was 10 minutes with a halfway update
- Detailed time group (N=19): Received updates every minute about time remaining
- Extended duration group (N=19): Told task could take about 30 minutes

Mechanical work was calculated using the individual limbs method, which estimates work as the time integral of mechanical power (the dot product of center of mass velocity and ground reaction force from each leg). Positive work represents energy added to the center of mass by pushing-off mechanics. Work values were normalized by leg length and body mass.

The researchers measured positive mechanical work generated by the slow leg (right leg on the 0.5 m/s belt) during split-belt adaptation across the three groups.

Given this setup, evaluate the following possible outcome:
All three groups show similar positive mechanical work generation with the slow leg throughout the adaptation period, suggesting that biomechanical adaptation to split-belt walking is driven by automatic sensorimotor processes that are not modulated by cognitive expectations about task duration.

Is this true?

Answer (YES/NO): NO